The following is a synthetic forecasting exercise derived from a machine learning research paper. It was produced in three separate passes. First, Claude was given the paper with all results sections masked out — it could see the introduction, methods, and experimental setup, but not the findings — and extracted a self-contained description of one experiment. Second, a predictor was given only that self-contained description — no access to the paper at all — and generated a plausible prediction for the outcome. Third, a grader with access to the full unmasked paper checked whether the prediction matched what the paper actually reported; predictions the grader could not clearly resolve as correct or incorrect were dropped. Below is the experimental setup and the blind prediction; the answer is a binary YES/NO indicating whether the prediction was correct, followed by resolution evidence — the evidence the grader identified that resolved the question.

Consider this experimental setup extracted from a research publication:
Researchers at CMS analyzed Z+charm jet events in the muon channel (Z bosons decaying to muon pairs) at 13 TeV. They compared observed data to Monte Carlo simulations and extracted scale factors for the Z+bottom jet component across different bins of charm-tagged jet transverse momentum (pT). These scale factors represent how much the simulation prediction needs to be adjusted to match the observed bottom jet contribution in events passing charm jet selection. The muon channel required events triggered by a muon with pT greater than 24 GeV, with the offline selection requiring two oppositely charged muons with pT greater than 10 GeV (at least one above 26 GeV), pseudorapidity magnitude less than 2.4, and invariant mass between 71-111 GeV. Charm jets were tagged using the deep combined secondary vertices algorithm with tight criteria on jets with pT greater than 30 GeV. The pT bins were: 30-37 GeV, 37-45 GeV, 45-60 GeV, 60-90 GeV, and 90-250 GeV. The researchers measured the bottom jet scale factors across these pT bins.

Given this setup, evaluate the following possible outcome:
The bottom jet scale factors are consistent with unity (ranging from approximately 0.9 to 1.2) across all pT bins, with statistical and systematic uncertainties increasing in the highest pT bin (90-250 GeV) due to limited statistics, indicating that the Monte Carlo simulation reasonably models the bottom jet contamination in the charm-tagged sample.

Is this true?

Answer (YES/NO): NO